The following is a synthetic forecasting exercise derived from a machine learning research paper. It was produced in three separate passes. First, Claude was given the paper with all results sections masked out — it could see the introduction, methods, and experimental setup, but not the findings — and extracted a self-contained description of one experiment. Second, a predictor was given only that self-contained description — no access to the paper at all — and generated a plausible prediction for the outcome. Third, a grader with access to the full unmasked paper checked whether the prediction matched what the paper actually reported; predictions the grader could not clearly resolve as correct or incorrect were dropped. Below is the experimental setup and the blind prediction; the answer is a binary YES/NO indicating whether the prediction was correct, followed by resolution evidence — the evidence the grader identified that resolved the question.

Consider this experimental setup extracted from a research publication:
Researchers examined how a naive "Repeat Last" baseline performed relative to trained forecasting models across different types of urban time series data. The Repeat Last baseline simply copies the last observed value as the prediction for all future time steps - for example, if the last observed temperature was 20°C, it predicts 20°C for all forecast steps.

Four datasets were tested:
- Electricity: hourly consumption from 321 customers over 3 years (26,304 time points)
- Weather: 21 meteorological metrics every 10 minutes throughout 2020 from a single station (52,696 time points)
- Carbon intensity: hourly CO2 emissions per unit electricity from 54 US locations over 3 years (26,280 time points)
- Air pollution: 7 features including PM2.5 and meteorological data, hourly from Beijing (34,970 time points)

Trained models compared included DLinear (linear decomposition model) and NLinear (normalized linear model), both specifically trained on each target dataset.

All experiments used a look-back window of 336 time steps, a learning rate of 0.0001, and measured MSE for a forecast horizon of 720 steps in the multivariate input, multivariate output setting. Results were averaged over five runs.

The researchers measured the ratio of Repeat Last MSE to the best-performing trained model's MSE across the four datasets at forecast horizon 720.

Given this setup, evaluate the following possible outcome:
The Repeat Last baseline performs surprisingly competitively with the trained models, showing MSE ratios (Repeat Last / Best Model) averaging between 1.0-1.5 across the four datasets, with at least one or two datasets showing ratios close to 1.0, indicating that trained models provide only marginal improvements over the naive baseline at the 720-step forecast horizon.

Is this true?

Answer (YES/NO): NO